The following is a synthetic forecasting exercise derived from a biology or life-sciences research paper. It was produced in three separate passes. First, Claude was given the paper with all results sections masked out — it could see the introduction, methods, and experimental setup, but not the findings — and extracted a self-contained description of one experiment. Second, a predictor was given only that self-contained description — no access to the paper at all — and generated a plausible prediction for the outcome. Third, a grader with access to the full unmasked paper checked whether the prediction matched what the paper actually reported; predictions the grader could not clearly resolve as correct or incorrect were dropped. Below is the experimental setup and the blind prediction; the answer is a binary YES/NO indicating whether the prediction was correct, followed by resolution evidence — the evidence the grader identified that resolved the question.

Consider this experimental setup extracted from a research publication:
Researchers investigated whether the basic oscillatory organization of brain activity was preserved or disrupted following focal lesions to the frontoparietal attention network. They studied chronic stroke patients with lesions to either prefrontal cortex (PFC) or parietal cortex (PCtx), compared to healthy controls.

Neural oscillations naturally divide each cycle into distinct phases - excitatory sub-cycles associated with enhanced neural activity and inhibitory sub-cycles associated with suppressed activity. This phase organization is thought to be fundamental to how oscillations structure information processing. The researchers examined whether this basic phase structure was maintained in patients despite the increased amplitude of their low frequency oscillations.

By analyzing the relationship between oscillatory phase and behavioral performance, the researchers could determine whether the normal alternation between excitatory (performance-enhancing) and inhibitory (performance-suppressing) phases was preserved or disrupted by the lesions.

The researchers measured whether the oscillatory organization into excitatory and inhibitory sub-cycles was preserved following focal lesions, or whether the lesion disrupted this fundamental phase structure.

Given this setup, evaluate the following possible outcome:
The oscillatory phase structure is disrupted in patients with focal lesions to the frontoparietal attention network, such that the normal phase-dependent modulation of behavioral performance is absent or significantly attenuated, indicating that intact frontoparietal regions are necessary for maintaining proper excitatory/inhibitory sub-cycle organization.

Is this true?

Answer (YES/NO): NO